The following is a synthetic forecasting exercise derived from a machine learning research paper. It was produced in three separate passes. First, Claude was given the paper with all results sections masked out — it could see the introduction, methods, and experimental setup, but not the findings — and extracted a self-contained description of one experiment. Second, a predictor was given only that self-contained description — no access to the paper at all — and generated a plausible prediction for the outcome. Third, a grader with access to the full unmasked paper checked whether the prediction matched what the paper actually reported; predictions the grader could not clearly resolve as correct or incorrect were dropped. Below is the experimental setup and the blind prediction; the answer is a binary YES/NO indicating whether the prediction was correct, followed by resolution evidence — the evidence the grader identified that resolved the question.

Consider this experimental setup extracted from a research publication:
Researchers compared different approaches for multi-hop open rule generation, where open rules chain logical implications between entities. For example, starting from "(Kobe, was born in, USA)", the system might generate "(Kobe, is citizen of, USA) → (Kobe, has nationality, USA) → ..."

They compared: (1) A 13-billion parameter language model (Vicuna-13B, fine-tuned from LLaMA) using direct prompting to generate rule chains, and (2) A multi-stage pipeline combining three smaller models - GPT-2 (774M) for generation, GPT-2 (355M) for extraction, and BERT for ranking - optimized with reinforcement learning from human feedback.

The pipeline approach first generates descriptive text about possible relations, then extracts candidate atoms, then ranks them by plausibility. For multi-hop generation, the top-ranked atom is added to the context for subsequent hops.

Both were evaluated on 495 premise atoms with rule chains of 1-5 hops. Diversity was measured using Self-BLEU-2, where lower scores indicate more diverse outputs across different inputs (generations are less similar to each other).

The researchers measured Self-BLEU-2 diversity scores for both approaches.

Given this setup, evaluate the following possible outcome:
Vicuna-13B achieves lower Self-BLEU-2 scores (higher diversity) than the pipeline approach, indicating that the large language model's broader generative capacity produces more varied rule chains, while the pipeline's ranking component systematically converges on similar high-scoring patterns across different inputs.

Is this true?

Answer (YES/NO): YES